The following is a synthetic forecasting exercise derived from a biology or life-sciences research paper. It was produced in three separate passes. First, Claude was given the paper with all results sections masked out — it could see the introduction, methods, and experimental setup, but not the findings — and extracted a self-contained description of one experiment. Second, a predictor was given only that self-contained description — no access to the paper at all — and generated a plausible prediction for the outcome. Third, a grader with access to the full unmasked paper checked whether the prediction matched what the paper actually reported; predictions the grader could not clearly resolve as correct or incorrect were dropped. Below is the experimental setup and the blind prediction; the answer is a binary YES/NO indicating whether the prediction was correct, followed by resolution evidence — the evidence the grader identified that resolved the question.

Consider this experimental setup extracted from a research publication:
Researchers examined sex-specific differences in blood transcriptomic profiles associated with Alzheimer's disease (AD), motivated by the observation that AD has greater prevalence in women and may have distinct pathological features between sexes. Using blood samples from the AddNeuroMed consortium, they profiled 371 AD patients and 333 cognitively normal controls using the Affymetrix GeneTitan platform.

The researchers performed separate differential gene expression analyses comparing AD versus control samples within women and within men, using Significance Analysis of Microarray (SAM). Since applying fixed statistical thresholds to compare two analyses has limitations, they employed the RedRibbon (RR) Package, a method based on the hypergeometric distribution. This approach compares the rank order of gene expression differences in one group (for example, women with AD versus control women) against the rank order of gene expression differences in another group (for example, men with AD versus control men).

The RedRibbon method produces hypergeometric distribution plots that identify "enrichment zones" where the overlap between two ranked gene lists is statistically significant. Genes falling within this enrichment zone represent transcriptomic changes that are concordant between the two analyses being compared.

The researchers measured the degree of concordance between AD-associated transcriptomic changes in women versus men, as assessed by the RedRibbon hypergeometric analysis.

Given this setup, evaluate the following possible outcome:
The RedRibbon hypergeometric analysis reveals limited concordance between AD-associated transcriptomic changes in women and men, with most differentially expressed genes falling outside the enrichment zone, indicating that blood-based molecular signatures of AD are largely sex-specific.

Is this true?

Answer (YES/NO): NO